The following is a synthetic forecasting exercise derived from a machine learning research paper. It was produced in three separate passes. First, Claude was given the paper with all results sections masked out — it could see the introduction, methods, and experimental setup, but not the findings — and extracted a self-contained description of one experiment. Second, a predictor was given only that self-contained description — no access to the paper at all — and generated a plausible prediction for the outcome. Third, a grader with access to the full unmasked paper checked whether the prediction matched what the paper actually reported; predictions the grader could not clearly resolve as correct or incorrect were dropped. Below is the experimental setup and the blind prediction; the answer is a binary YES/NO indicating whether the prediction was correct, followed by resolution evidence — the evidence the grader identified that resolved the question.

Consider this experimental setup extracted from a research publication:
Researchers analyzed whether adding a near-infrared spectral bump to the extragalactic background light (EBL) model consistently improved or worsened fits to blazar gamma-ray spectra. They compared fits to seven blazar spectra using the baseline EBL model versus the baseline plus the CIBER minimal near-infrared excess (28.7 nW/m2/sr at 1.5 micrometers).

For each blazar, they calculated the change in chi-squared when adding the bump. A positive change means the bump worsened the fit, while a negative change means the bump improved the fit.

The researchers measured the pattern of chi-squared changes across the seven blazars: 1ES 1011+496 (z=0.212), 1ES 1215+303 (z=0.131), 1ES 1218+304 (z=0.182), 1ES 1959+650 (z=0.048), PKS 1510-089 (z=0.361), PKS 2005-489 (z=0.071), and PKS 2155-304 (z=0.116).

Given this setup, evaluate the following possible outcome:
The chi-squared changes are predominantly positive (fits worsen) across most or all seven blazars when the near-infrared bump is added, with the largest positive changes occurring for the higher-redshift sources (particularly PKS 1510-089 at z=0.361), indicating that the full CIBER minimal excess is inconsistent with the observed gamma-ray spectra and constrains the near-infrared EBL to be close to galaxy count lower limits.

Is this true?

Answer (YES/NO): NO